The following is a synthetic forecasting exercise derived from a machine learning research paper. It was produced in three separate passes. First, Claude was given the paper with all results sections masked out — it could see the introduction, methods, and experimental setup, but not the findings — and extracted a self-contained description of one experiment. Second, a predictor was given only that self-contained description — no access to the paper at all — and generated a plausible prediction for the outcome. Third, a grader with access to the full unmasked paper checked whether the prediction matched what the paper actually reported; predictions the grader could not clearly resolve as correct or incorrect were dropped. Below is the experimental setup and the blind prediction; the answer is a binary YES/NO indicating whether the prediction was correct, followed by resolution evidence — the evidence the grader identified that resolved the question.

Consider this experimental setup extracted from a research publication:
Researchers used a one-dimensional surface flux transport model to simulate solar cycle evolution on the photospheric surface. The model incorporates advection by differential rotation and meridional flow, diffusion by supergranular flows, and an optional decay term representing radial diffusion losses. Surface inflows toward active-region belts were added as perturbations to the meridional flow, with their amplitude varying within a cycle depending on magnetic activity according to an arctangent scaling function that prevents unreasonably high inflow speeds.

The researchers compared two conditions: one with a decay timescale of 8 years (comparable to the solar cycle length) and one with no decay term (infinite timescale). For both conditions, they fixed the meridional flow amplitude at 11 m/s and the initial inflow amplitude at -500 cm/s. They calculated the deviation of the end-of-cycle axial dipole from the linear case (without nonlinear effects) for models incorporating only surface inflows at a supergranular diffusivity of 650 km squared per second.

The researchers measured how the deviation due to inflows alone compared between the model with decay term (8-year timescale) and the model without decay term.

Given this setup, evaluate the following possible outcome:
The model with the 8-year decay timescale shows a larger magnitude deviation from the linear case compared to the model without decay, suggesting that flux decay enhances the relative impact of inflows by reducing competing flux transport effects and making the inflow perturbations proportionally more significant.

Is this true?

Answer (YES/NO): YES